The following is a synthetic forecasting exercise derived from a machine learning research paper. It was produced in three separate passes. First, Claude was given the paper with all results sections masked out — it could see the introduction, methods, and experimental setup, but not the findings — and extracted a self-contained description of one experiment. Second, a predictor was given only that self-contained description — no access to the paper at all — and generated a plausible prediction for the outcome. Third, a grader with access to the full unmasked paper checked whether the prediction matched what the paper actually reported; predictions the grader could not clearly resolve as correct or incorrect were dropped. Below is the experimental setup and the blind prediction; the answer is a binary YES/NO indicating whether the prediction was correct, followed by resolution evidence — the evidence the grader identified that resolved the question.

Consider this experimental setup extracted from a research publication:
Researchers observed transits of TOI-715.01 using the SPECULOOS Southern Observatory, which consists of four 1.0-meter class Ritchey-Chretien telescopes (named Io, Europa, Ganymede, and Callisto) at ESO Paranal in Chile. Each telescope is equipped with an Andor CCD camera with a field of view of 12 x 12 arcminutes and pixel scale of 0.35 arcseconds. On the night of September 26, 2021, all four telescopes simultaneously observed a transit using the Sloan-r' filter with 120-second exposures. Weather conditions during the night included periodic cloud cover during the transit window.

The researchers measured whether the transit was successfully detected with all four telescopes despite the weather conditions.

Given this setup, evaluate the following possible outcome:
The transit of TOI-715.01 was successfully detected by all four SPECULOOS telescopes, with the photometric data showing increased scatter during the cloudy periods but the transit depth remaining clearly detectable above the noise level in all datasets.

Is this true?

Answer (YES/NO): NO